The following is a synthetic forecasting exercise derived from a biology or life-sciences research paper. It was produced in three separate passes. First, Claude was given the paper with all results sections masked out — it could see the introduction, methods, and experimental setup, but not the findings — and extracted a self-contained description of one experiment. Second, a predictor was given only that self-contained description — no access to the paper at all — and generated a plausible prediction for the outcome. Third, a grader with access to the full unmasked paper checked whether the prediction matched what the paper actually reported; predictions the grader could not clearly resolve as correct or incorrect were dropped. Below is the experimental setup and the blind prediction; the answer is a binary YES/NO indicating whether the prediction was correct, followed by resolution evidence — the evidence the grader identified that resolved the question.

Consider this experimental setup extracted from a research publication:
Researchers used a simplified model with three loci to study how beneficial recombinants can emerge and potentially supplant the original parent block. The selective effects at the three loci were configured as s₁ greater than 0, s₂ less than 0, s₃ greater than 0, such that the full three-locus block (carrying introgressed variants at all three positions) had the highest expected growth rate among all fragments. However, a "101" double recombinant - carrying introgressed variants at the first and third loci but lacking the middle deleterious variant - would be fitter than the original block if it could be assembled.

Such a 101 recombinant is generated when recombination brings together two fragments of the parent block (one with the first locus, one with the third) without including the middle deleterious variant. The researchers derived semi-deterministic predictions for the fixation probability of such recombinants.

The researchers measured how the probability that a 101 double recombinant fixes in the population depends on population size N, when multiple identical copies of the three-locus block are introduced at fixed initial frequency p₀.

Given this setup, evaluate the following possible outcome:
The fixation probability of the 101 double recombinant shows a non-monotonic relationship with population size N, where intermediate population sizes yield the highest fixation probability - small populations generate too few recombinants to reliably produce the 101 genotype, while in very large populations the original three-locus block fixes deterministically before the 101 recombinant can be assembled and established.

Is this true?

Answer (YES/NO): NO